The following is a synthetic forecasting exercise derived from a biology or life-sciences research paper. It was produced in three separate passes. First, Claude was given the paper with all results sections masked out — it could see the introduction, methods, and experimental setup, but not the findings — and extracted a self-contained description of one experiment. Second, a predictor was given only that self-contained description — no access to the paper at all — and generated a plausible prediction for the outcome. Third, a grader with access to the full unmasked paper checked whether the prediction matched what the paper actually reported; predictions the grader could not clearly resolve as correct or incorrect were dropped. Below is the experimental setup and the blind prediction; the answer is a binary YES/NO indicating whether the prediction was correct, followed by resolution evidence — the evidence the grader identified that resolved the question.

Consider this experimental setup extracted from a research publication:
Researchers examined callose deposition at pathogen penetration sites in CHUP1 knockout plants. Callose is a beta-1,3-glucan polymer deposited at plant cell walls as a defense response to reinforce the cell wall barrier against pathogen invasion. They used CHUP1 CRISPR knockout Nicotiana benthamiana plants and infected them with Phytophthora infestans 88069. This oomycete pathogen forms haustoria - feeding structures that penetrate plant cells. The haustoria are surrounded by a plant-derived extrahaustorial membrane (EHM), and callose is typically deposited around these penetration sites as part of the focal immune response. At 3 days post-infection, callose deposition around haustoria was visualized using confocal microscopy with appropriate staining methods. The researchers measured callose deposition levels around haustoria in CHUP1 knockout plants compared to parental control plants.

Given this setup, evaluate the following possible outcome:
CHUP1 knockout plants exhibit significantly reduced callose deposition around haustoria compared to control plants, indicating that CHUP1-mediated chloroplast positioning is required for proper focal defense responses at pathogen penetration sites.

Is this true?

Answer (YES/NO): NO